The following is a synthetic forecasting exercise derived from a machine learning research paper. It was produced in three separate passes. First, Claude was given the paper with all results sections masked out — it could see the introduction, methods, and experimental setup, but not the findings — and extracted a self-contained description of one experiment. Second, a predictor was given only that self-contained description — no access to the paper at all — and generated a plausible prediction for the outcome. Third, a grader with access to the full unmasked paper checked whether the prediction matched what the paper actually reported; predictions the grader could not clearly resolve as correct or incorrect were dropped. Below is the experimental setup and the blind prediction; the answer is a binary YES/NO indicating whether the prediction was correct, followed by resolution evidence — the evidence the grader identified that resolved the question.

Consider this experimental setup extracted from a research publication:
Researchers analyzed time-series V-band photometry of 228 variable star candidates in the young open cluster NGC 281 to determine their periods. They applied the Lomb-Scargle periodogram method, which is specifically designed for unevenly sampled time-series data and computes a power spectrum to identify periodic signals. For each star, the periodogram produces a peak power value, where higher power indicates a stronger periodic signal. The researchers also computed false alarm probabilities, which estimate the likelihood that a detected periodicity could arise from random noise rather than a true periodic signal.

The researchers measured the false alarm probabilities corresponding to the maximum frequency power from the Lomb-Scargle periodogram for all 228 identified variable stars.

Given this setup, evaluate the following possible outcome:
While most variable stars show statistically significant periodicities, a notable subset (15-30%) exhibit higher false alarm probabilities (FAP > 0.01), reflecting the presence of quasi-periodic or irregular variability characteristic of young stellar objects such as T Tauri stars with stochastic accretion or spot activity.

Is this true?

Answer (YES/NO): NO